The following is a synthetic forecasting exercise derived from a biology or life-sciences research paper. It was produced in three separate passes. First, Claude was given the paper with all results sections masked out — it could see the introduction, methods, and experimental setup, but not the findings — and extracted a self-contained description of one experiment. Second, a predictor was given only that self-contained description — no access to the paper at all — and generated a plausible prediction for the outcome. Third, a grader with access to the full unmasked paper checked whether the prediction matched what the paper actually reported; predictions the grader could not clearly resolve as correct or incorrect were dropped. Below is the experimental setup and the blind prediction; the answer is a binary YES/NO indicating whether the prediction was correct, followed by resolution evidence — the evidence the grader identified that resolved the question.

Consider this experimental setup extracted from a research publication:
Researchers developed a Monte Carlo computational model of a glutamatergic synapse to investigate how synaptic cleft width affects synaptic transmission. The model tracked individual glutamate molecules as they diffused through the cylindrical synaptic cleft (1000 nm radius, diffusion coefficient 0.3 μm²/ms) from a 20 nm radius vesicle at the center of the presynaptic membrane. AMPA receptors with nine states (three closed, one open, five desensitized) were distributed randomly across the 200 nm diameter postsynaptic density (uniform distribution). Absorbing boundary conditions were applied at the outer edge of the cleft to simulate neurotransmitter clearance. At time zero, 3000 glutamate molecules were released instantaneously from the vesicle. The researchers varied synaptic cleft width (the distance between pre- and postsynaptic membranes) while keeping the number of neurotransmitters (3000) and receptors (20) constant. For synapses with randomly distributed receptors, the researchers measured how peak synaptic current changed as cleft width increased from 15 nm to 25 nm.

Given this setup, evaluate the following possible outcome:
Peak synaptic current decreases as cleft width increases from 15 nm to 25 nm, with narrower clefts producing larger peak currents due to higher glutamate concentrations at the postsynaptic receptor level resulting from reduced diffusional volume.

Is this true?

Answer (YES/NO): NO